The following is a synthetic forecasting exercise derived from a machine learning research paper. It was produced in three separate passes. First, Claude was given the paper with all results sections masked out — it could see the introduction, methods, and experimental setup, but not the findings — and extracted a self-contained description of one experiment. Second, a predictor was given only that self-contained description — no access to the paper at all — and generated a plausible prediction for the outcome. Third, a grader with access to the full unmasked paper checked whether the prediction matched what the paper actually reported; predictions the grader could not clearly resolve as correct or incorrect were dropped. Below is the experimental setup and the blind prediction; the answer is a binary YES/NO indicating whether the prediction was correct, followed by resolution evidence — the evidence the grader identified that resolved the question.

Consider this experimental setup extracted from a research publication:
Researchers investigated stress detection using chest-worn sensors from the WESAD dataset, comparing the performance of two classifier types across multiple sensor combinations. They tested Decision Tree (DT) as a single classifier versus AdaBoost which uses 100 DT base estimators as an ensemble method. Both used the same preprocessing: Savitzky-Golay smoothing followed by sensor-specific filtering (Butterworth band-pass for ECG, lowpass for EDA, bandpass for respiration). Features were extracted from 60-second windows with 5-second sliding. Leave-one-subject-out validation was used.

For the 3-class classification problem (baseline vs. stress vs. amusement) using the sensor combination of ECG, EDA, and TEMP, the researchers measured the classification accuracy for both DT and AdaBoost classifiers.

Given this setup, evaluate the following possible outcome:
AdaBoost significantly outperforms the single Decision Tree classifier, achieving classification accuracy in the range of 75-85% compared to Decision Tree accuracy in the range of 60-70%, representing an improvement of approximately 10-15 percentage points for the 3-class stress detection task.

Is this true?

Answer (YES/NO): NO